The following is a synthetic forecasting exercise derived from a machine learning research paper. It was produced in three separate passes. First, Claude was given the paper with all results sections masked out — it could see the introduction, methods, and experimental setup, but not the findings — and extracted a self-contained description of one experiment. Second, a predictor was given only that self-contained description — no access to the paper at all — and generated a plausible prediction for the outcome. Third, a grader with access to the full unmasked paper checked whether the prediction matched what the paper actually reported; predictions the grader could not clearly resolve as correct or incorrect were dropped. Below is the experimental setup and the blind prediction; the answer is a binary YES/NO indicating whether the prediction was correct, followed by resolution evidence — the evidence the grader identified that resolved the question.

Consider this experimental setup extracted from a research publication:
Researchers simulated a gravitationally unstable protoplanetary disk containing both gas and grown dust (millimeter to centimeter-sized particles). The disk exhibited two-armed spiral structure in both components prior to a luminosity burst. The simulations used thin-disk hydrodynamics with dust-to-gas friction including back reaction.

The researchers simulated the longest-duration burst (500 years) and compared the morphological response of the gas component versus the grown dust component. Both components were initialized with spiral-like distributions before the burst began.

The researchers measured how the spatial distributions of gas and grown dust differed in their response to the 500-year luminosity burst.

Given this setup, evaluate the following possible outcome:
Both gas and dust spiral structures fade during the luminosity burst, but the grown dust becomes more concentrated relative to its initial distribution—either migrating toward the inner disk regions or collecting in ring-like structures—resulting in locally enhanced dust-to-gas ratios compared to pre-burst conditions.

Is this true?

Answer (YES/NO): NO